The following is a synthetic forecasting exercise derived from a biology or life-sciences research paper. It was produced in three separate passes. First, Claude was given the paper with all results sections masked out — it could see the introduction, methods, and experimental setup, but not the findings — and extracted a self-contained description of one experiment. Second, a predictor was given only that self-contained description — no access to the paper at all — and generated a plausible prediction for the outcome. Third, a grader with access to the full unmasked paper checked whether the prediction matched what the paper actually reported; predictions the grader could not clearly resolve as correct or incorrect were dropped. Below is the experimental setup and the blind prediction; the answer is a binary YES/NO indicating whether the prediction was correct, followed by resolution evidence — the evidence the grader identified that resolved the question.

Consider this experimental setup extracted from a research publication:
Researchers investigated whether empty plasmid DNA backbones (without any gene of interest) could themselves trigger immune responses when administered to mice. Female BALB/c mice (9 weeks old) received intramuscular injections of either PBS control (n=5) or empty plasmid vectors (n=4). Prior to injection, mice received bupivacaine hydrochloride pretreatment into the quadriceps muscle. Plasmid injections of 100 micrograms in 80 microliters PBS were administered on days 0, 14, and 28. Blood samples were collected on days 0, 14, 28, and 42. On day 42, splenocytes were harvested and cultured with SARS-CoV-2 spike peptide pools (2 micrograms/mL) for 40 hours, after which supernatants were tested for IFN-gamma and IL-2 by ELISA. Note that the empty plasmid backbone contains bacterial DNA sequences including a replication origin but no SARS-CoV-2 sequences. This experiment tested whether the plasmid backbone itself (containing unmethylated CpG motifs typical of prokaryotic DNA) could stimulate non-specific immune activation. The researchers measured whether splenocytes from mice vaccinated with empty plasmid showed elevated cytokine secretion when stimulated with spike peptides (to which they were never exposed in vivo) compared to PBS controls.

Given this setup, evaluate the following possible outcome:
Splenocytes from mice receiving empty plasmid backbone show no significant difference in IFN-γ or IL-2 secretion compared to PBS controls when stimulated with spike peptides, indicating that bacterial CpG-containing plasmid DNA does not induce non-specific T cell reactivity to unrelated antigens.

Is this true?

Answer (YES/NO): YES